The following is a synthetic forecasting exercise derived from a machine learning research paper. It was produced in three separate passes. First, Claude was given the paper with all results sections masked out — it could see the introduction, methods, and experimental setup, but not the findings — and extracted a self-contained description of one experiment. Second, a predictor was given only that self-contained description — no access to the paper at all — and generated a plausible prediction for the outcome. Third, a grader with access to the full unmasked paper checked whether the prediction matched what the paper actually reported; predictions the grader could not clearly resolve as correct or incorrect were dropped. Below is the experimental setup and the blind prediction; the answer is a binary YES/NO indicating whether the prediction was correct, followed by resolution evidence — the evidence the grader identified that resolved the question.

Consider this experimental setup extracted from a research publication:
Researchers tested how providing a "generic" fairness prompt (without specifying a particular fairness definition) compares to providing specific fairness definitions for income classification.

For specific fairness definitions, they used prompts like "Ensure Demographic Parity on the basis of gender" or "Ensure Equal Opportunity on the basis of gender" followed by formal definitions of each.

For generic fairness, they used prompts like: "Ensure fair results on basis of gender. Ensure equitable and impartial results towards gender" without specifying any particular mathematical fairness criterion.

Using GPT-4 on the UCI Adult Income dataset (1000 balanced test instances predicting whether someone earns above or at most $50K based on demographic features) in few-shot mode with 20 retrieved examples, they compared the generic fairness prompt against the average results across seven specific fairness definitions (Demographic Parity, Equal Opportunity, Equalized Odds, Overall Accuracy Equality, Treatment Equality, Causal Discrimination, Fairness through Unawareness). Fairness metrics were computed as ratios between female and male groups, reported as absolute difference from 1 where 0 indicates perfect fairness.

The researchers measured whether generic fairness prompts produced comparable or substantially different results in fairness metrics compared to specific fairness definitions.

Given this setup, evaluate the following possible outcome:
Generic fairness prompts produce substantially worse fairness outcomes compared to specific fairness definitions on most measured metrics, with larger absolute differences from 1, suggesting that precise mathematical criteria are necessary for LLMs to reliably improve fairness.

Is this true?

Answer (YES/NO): NO